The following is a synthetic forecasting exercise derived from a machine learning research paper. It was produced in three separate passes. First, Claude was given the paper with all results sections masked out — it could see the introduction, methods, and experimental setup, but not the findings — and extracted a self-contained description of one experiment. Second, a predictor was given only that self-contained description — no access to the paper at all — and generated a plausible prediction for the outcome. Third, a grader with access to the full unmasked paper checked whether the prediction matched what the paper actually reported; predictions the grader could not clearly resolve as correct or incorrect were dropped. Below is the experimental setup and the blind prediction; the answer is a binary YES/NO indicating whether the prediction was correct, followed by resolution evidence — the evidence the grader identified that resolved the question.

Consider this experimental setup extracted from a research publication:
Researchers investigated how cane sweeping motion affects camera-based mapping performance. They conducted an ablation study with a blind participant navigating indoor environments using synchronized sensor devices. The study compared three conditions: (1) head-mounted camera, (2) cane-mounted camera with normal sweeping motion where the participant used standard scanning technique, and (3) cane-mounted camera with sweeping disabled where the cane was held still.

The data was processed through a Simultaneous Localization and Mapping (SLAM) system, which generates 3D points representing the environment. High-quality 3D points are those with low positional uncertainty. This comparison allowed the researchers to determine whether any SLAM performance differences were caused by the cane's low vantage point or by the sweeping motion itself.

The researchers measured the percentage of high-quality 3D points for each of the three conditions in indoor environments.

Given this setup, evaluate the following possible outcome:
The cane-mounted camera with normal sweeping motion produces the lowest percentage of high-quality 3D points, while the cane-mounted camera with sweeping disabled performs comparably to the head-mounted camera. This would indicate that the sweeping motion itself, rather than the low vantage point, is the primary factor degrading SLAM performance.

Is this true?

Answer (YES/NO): YES